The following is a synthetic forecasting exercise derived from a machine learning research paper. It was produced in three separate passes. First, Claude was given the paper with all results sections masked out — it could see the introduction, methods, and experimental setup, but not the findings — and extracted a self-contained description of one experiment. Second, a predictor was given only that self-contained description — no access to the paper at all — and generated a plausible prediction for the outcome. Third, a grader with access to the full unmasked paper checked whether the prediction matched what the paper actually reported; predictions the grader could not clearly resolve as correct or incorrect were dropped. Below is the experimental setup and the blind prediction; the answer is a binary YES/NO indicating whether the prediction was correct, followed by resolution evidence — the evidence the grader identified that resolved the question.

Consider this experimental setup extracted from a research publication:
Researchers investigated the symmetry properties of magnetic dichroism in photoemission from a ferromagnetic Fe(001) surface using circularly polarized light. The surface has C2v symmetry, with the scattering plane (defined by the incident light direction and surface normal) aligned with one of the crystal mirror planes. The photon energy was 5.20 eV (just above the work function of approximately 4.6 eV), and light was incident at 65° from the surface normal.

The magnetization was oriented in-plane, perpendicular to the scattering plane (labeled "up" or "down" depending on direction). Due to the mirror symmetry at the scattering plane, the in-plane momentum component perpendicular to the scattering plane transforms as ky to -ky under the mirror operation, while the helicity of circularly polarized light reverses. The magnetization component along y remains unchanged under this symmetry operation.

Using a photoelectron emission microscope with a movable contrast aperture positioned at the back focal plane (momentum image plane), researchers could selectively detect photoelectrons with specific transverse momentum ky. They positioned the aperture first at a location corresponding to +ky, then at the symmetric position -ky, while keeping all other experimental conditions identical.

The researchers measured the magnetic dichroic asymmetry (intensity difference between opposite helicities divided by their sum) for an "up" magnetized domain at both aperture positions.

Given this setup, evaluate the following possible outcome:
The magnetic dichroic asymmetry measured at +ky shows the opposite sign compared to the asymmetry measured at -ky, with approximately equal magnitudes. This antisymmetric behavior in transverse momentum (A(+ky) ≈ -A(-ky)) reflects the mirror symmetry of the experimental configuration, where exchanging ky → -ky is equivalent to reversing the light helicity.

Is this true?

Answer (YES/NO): YES